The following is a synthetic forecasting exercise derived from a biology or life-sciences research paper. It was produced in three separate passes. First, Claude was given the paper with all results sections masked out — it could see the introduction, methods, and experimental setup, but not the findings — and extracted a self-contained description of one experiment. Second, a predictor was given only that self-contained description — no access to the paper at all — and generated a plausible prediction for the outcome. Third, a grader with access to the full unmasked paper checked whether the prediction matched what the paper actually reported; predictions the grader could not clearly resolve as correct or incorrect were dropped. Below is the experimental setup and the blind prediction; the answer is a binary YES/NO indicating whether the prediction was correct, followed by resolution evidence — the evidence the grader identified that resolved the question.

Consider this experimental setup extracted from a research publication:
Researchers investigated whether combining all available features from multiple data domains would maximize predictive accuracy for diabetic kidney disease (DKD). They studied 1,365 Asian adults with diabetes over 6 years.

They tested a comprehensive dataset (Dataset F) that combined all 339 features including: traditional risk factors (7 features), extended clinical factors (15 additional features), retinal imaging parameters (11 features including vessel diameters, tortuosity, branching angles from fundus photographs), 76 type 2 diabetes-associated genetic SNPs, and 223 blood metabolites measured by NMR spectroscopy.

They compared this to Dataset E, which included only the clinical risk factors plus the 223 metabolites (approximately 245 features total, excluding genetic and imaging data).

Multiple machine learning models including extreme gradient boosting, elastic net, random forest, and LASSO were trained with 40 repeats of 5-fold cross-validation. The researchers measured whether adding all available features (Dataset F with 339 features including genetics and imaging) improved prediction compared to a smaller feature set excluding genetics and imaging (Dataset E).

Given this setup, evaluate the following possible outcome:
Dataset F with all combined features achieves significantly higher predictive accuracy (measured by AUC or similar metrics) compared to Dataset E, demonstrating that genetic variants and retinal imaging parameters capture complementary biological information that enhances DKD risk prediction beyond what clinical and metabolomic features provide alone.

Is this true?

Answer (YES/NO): NO